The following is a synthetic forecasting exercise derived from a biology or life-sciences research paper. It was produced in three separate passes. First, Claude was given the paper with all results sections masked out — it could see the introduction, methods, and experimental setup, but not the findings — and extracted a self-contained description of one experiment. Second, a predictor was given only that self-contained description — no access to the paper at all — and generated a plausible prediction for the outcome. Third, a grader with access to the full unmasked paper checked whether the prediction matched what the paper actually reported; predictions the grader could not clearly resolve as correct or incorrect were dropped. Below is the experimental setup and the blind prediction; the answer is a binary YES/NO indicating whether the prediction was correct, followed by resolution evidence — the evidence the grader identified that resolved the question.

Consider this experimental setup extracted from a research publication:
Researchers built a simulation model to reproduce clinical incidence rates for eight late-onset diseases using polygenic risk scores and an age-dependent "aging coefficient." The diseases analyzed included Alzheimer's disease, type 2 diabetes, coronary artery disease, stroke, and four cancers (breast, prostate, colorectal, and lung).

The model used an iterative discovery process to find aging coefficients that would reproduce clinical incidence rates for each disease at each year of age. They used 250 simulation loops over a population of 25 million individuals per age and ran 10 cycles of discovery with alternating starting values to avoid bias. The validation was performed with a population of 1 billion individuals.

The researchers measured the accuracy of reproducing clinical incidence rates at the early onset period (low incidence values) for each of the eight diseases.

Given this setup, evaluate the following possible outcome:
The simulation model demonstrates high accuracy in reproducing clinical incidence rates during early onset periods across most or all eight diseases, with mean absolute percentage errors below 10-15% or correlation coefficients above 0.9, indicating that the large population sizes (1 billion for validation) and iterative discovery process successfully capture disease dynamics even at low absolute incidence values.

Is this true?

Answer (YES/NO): YES